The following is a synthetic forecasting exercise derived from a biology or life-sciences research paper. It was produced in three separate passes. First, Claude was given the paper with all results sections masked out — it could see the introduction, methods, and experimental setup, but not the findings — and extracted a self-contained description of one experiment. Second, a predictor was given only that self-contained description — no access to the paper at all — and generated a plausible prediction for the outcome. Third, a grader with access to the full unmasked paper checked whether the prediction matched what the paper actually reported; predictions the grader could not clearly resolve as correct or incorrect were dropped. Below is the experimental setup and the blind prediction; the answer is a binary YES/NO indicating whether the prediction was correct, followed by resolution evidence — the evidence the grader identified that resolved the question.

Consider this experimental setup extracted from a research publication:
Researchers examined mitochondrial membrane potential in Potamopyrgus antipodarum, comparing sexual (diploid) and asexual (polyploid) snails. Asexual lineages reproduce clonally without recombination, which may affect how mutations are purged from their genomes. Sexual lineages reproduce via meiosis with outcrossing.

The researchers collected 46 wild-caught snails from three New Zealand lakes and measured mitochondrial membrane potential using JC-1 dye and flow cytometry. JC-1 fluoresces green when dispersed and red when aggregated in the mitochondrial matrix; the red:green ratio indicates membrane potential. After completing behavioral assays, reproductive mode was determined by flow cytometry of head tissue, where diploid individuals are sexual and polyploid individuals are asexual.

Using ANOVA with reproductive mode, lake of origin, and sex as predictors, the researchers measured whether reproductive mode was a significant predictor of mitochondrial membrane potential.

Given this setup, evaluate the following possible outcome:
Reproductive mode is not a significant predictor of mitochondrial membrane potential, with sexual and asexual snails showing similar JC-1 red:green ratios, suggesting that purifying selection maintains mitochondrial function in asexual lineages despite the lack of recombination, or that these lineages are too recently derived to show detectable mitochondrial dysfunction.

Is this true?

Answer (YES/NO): YES